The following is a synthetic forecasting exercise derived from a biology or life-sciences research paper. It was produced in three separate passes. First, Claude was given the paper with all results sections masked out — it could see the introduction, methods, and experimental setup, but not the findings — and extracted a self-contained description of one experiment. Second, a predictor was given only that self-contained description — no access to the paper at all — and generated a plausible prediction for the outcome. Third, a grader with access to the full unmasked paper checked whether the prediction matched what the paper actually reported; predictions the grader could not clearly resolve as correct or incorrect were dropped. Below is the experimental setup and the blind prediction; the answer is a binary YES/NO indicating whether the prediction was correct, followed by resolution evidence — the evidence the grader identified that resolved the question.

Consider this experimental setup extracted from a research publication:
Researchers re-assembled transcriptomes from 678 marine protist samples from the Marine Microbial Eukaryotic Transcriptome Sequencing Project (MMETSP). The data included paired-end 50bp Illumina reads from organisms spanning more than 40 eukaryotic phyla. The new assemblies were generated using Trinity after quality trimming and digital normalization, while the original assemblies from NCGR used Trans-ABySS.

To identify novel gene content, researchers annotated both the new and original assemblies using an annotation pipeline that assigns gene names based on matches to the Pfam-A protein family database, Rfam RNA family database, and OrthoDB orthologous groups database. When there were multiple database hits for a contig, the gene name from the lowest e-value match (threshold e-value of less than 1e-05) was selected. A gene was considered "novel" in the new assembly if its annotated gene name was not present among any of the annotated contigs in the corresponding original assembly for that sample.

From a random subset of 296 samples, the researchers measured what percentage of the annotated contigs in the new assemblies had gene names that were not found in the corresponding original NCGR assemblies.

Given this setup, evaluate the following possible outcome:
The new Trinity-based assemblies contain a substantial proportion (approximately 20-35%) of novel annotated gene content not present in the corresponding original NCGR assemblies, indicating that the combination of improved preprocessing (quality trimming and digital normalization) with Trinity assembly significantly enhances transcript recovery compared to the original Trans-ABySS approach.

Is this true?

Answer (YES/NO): NO